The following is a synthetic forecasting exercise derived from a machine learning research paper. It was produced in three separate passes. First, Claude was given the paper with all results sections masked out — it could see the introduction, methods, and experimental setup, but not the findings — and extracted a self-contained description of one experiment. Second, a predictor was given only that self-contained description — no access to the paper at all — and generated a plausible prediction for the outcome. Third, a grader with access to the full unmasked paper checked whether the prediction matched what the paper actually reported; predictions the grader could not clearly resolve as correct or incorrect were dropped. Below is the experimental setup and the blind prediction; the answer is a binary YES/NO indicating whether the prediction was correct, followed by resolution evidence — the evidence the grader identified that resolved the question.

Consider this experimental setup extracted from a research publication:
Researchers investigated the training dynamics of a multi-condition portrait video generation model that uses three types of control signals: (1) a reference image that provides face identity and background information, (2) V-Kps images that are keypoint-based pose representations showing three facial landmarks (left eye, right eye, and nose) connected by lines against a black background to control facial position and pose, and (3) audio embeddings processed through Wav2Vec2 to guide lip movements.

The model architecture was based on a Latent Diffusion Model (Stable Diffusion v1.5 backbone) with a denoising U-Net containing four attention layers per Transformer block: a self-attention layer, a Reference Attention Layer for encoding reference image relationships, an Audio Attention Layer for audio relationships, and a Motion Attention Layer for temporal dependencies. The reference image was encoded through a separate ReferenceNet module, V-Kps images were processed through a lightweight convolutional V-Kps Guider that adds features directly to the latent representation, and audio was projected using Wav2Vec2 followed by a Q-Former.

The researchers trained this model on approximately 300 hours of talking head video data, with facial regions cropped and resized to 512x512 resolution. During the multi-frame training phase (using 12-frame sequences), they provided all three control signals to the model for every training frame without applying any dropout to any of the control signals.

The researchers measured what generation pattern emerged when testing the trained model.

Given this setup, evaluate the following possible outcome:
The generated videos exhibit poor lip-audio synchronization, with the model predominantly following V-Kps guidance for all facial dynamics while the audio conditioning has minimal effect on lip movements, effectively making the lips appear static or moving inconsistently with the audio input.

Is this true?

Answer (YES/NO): YES